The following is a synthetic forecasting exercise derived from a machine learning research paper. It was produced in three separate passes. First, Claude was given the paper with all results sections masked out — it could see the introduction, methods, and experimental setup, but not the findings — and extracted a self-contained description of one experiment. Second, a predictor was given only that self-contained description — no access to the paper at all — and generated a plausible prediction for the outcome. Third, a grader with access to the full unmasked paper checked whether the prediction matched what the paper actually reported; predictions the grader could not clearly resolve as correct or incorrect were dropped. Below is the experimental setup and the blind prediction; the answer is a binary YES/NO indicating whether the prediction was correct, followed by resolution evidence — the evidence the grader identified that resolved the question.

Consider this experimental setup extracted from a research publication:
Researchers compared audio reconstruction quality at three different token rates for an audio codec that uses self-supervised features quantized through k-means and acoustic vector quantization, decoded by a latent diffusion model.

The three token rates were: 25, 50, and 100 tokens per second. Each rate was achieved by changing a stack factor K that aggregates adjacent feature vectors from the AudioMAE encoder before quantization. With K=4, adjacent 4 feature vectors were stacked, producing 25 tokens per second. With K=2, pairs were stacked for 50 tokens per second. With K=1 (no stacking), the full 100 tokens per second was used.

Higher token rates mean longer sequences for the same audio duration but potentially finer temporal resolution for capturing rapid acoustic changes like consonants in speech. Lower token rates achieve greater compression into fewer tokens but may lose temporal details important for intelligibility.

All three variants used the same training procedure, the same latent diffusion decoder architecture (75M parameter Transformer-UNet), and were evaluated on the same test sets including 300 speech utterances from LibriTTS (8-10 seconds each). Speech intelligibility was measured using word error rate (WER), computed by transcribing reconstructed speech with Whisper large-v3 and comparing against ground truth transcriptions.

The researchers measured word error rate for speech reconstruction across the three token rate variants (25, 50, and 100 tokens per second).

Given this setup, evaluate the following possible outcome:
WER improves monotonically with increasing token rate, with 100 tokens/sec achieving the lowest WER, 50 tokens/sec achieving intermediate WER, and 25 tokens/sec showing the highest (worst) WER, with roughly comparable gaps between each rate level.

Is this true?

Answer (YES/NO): NO